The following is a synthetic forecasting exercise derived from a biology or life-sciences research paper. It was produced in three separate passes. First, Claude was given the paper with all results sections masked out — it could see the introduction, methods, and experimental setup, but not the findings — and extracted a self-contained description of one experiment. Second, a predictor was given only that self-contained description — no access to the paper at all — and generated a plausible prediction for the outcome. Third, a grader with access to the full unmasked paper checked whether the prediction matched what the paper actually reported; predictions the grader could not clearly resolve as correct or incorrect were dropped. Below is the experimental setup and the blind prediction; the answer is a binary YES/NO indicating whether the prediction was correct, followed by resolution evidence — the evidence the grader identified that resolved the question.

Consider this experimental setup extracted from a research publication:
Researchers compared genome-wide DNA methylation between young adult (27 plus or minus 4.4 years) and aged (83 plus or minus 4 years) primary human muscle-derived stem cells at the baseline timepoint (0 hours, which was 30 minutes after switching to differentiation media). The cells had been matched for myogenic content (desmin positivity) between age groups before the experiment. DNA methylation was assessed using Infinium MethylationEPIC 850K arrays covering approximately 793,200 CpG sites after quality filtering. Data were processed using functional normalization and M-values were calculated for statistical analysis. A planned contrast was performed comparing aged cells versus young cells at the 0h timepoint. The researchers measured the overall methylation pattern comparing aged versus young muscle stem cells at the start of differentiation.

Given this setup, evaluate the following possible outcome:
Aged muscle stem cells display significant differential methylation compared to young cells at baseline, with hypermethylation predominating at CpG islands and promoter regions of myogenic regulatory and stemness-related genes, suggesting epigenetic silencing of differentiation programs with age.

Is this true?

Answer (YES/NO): NO